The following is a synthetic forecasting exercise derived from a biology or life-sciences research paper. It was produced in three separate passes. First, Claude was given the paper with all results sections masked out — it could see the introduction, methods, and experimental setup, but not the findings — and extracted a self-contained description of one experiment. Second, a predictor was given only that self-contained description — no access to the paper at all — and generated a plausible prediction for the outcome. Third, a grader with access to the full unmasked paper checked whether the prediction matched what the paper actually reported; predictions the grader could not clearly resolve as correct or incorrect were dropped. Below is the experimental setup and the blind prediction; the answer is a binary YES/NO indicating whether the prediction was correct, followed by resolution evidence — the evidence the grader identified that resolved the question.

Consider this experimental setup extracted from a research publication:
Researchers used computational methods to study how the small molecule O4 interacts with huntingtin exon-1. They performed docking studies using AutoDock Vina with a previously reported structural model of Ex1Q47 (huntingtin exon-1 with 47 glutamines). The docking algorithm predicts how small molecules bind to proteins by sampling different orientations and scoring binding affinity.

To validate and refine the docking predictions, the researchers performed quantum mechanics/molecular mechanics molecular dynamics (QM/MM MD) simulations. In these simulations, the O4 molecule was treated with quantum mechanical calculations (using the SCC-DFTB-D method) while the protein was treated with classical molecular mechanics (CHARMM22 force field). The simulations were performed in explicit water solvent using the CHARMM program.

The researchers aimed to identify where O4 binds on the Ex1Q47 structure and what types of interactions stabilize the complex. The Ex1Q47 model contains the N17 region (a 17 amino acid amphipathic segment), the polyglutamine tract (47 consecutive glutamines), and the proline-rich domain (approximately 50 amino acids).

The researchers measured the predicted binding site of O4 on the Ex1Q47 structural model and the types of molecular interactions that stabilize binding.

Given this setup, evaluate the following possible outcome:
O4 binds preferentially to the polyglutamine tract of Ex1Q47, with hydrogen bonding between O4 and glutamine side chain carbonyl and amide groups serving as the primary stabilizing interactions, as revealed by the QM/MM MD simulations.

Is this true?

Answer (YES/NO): NO